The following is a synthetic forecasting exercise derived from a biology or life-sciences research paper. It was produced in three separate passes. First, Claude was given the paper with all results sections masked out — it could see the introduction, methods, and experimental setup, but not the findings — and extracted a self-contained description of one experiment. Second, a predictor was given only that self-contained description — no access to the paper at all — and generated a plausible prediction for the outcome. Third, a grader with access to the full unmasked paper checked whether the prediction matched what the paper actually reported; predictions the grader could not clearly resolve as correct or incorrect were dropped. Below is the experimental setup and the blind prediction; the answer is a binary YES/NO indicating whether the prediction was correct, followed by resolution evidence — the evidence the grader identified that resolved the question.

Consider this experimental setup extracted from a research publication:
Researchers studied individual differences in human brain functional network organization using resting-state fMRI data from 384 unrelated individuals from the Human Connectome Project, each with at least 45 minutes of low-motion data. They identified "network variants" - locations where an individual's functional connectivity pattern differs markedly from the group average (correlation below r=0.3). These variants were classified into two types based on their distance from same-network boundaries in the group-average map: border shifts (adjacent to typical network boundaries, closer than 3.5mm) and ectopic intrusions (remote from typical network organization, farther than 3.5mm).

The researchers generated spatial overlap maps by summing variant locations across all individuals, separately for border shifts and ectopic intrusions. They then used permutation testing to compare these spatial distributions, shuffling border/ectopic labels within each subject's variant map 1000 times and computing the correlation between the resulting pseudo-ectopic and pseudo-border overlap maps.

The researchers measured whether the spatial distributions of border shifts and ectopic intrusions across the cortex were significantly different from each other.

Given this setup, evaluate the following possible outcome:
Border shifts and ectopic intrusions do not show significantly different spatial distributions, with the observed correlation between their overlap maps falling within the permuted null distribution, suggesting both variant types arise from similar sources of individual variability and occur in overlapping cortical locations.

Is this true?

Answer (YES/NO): NO